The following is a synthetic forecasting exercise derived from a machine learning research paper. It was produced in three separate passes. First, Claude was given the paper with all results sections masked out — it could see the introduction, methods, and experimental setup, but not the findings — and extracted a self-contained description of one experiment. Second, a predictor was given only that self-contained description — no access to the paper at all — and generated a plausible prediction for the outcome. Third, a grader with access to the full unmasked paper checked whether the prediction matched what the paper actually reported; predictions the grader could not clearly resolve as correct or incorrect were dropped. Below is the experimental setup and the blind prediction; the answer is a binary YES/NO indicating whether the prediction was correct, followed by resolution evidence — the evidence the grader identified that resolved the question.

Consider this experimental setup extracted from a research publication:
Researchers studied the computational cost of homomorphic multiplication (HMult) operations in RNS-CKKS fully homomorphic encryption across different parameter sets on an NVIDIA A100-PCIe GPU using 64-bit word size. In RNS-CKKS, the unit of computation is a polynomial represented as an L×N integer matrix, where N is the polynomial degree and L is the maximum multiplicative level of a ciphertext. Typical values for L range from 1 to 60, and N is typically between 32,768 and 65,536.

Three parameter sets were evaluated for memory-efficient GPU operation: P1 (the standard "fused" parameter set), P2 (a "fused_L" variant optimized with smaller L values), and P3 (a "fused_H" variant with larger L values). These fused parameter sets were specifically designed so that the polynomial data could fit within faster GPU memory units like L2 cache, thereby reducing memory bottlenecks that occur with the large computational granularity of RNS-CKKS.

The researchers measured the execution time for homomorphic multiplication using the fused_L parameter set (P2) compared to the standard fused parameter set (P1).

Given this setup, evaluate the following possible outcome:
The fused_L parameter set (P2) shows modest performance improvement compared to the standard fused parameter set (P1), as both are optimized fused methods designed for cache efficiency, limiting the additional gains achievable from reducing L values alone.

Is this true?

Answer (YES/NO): NO